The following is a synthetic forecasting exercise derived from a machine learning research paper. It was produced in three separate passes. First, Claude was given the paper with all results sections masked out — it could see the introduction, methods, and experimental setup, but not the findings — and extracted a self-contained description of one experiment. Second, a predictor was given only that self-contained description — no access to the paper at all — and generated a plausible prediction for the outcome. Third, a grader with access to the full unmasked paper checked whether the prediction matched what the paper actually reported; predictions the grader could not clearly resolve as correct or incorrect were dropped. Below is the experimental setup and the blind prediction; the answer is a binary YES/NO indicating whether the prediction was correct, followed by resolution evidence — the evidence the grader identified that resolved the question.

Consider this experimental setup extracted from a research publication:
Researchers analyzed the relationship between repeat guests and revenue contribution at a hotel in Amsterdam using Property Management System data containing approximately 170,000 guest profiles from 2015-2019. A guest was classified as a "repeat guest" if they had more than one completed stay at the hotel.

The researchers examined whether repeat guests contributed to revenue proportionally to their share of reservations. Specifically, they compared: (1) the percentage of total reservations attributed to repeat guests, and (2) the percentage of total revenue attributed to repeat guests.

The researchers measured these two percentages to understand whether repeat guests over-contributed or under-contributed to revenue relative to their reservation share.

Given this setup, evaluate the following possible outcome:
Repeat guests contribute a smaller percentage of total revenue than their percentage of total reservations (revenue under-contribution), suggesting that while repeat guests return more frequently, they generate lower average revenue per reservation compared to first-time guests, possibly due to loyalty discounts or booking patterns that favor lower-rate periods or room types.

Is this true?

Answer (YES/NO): YES